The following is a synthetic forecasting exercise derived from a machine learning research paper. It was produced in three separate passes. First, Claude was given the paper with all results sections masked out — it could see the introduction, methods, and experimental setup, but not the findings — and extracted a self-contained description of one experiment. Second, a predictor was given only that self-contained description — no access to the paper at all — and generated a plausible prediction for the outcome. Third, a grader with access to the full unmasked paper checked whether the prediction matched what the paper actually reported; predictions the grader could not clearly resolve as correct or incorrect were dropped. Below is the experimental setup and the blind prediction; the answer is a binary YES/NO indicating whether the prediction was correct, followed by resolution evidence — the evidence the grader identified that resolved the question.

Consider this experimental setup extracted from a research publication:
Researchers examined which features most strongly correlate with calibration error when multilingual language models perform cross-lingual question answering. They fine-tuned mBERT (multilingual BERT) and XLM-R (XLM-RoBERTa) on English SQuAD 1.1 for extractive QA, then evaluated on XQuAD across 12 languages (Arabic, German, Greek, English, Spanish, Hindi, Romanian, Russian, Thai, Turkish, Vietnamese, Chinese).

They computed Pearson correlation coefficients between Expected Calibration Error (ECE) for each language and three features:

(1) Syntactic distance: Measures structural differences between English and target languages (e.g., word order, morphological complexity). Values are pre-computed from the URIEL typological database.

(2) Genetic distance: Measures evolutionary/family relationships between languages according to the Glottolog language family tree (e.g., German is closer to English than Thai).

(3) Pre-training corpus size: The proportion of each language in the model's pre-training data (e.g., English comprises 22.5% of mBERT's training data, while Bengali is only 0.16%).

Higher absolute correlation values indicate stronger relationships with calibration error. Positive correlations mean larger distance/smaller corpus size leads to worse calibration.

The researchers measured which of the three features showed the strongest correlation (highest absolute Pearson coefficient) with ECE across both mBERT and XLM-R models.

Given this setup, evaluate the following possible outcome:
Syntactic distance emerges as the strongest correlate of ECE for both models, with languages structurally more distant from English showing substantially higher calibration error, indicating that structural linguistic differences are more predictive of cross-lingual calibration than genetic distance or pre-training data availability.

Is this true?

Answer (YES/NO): YES